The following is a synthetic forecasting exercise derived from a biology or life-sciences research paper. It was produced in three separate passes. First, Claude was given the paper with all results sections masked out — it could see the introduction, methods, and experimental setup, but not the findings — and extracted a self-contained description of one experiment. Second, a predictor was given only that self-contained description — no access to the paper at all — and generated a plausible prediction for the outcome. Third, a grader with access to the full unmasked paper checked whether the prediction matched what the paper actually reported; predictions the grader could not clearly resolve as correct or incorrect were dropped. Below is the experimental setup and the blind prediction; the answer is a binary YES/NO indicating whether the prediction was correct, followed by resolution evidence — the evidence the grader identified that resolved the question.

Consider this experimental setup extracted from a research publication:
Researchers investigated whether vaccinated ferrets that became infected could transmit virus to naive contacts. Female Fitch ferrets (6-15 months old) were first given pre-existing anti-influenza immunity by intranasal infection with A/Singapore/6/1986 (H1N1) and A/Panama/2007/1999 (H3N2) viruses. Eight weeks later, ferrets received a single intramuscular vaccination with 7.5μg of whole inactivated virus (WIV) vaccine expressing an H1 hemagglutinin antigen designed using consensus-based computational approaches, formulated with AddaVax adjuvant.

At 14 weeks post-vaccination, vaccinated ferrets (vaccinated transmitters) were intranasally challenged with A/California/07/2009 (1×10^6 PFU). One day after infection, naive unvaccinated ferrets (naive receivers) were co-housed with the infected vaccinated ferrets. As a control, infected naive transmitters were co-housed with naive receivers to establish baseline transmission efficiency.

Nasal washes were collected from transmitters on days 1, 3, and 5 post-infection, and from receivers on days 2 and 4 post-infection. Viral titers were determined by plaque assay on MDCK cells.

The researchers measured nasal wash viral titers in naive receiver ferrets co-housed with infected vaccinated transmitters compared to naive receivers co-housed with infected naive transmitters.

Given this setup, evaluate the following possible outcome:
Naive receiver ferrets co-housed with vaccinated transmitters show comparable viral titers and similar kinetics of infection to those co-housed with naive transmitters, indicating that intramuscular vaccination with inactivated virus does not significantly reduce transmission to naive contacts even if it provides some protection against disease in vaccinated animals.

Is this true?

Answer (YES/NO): YES